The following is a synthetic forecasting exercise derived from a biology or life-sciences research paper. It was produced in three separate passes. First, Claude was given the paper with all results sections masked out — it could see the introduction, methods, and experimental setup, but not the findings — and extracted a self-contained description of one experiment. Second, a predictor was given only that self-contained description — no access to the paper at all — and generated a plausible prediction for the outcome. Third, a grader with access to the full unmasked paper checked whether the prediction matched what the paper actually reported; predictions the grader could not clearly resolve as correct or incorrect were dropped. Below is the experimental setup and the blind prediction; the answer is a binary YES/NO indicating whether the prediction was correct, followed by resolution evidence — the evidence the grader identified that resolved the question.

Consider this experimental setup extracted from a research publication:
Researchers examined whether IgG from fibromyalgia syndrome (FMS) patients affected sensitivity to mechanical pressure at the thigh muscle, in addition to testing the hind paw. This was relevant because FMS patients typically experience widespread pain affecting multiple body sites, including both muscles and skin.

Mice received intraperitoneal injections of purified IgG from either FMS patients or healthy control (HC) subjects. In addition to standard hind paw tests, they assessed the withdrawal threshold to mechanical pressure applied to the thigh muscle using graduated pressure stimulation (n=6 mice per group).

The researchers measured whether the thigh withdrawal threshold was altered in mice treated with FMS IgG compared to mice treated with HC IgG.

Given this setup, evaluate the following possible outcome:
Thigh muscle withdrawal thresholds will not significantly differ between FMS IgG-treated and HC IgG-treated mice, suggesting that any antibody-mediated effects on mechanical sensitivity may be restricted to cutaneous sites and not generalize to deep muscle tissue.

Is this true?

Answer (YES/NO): NO